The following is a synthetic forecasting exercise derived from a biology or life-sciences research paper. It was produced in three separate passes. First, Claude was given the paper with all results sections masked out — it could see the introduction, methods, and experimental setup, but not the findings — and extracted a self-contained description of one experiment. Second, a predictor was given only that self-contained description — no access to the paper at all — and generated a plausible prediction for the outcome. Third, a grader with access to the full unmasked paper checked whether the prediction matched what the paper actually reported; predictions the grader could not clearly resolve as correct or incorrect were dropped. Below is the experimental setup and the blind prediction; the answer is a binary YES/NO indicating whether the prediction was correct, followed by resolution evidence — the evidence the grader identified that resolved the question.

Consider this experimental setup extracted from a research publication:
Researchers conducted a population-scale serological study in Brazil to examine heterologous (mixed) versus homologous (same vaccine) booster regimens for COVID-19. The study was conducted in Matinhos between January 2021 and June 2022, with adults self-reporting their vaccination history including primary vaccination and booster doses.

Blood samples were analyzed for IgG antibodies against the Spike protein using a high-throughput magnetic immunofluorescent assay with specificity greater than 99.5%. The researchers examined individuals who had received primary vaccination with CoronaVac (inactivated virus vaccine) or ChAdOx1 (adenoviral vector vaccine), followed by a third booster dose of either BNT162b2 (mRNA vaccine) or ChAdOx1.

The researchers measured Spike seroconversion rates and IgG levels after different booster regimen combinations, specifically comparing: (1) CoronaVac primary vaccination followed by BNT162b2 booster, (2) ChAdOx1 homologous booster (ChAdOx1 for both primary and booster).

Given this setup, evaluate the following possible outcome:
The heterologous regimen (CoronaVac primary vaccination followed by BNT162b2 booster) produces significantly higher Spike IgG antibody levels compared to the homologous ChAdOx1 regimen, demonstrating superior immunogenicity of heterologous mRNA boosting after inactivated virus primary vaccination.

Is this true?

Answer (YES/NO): YES